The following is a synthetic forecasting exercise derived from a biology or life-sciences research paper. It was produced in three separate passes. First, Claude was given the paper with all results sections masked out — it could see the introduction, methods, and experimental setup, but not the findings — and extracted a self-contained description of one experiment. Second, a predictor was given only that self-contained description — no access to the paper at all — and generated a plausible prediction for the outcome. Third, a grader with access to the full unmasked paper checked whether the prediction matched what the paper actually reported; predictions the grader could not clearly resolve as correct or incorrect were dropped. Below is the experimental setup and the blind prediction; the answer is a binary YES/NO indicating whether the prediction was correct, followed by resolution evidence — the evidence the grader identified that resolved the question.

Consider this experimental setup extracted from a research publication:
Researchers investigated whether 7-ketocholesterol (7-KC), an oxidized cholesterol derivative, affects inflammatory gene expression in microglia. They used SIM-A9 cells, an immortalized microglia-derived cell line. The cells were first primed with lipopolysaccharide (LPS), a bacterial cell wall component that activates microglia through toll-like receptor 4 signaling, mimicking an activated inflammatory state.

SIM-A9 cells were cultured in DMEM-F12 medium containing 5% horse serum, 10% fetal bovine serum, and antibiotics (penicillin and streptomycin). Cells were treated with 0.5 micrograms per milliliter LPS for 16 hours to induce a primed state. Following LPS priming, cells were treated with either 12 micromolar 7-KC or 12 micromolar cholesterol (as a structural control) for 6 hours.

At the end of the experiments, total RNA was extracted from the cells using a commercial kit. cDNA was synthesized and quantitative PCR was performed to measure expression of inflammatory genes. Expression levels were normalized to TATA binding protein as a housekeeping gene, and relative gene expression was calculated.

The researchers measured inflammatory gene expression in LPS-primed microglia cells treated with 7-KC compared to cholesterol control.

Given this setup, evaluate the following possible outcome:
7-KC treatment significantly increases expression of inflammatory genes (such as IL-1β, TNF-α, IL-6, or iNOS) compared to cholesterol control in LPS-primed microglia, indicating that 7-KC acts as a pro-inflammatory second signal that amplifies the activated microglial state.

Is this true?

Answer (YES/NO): YES